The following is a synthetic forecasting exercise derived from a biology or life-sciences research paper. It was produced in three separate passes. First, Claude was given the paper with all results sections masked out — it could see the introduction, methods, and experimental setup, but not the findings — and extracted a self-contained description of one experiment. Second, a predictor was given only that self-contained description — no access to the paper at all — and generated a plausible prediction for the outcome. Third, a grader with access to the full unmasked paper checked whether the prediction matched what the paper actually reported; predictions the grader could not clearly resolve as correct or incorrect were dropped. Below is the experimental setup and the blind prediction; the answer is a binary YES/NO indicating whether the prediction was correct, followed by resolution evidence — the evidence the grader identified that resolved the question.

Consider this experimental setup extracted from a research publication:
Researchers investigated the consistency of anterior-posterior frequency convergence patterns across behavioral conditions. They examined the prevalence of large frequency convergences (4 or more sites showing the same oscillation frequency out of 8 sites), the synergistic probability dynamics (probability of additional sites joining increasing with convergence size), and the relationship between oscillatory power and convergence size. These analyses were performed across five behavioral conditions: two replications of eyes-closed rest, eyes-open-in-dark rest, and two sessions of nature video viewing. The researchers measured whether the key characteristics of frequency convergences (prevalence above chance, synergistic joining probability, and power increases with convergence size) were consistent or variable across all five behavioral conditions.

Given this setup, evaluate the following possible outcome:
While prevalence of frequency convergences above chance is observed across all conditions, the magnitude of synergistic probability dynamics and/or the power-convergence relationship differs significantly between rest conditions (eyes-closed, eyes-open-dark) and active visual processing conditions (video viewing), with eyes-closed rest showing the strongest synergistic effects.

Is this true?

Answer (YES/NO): NO